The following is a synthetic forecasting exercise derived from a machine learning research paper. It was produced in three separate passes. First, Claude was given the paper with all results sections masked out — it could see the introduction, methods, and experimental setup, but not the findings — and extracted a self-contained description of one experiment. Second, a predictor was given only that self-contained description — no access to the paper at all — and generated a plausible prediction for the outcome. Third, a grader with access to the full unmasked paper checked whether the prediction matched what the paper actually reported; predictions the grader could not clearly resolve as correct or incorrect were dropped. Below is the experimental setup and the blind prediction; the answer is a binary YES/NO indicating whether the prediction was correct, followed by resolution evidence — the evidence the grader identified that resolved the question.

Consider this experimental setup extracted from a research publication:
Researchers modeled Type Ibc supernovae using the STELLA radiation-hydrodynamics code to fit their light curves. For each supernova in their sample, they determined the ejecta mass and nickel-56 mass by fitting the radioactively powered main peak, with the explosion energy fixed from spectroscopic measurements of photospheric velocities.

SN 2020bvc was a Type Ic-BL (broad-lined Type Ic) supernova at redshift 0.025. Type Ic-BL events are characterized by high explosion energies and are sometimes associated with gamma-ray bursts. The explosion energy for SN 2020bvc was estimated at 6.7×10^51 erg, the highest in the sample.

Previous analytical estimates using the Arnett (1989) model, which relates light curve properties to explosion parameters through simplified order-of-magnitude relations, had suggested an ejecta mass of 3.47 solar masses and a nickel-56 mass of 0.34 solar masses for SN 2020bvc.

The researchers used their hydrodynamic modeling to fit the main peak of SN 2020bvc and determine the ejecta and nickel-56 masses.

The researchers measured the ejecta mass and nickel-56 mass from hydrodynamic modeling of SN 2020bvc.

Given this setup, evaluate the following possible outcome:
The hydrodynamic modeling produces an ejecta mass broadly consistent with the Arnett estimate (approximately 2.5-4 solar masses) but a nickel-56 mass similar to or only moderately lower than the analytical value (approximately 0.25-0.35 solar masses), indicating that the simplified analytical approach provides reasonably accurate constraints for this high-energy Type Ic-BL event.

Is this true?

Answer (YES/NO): NO